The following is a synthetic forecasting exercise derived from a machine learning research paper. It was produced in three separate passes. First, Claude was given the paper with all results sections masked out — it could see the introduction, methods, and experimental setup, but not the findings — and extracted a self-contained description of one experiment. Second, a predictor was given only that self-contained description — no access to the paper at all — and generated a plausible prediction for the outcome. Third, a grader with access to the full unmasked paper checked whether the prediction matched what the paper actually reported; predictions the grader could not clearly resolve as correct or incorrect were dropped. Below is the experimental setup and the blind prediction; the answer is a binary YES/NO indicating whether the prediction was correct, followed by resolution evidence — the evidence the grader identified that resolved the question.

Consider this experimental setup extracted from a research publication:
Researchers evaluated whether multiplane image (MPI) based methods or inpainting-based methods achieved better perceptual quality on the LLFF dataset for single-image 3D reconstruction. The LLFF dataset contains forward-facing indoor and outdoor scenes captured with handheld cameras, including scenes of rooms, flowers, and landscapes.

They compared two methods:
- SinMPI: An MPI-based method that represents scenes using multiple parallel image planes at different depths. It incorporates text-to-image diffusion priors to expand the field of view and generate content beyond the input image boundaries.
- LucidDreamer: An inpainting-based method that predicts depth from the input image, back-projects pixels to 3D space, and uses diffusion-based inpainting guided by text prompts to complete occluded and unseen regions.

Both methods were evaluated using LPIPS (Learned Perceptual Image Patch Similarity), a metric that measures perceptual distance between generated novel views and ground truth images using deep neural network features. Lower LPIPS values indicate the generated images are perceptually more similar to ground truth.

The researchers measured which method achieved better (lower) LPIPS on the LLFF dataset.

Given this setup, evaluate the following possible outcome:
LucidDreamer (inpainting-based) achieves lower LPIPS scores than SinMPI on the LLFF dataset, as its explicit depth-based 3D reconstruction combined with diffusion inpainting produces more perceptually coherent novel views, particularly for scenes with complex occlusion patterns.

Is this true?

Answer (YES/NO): YES